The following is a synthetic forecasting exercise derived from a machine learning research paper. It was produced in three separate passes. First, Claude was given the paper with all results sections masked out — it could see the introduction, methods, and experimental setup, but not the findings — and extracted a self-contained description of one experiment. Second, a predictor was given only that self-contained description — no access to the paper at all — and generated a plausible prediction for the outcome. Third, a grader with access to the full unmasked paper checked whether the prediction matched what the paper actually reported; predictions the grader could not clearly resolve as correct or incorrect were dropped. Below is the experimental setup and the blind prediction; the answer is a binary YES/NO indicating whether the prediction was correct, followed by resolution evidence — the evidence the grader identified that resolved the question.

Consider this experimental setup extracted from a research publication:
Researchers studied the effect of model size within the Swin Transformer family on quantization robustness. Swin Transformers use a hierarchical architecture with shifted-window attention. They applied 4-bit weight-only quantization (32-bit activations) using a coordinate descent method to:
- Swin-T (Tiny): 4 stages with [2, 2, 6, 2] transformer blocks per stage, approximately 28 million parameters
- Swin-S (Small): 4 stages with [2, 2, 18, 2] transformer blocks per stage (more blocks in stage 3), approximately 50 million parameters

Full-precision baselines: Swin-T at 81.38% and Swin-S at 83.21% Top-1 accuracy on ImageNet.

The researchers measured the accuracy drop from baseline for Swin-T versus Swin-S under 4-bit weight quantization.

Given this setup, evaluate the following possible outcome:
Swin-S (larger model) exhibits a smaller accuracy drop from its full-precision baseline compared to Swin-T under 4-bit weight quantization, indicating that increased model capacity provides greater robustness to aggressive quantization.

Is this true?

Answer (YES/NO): YES